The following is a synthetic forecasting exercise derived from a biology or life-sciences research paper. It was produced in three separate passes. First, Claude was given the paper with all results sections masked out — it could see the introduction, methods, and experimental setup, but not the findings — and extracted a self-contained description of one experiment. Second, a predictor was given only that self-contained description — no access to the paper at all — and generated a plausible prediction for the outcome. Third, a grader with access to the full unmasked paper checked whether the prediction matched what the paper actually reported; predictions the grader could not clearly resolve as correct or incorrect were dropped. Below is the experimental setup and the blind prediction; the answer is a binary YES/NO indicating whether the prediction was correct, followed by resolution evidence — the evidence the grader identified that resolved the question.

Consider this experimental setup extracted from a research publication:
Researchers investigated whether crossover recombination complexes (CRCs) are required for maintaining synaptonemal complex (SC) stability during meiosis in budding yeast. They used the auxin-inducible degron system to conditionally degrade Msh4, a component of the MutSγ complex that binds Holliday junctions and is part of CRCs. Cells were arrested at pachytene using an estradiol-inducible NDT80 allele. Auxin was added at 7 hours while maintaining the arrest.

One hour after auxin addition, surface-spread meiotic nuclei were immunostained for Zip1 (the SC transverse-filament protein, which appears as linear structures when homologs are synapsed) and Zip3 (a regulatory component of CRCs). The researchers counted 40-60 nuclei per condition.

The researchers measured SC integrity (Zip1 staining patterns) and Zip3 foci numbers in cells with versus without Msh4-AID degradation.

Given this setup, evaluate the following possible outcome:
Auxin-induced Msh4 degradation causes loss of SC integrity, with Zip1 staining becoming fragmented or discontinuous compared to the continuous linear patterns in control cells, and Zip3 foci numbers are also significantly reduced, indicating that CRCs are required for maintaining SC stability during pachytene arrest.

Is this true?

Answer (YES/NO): YES